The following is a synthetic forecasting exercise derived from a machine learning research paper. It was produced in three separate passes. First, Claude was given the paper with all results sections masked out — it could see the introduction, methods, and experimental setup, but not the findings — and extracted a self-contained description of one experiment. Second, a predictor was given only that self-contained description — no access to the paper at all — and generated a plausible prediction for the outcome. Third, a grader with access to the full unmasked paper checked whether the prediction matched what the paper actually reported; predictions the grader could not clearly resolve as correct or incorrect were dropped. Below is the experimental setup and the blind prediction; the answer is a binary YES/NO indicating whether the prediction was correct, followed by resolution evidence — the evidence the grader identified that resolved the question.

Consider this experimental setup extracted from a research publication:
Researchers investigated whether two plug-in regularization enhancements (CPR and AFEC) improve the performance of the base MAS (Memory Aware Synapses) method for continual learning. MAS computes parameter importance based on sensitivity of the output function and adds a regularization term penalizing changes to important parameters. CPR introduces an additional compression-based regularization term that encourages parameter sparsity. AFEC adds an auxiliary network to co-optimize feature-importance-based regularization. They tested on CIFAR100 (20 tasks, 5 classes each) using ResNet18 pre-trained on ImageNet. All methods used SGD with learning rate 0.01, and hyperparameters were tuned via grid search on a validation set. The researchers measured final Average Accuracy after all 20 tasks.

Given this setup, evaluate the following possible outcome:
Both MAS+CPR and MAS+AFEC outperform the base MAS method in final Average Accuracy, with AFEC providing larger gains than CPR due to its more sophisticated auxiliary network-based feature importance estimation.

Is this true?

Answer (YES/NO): NO